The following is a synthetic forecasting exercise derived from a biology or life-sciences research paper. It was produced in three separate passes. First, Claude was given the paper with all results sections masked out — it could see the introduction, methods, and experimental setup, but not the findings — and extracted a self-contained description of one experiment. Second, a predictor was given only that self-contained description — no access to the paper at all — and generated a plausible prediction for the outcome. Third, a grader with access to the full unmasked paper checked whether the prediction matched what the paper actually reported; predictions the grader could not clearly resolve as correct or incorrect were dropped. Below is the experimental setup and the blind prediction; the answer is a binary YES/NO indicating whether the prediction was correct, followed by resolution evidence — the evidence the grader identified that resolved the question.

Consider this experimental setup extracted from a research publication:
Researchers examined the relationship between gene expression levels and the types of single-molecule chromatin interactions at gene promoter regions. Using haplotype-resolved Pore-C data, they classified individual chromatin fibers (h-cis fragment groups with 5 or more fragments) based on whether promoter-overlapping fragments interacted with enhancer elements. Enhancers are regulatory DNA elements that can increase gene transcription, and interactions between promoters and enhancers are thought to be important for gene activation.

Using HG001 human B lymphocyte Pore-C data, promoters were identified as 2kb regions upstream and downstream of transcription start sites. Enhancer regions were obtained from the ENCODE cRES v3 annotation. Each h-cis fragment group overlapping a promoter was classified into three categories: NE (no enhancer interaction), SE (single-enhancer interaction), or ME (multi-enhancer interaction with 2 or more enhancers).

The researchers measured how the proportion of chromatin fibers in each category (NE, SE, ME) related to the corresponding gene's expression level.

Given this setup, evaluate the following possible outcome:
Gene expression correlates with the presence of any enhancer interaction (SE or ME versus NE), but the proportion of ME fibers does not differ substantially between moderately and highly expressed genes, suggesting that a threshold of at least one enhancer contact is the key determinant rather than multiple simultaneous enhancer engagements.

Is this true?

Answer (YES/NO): NO